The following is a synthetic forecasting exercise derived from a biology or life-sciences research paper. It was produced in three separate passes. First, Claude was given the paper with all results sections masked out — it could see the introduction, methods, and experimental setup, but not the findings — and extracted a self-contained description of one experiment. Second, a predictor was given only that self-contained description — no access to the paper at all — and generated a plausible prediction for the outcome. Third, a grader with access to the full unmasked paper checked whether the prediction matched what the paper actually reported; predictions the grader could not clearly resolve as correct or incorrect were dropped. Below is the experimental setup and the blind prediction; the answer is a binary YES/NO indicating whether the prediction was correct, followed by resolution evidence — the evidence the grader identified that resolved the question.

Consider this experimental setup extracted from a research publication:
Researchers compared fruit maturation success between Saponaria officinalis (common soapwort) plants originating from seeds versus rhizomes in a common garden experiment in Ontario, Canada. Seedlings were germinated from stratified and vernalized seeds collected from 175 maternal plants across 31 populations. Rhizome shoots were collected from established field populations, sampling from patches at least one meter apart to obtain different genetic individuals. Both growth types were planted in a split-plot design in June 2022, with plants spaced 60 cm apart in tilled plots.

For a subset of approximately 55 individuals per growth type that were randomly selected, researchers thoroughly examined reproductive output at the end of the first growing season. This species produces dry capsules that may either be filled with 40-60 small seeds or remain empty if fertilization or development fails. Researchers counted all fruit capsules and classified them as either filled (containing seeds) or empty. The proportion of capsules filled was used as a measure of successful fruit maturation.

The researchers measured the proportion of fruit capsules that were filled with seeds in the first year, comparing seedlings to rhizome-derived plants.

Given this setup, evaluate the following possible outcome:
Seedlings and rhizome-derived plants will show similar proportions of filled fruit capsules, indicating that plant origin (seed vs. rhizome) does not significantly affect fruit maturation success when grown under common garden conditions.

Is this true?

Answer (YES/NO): NO